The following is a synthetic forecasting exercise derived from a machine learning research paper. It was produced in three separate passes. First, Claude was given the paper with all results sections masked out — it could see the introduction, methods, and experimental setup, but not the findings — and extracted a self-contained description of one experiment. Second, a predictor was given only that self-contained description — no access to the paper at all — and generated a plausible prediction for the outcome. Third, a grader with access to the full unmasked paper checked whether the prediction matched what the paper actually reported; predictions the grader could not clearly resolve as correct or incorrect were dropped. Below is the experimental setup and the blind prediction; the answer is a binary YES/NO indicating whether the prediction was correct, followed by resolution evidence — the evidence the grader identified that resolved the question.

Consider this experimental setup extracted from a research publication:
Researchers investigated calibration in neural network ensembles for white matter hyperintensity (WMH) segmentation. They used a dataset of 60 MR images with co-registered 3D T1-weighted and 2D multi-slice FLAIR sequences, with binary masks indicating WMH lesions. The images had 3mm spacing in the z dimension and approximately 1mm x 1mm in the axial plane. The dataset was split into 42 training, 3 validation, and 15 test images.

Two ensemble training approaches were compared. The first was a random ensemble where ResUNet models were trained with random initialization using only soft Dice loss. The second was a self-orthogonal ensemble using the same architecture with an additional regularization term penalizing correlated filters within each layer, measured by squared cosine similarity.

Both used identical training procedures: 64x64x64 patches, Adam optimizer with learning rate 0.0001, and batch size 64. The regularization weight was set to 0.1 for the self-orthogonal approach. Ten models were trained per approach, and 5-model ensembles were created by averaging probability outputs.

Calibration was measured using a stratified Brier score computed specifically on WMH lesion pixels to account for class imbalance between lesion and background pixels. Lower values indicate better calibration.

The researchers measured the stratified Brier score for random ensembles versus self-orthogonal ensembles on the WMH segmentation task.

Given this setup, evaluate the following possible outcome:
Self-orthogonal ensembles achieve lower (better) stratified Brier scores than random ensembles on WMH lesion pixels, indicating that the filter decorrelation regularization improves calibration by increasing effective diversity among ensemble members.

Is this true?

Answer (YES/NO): YES